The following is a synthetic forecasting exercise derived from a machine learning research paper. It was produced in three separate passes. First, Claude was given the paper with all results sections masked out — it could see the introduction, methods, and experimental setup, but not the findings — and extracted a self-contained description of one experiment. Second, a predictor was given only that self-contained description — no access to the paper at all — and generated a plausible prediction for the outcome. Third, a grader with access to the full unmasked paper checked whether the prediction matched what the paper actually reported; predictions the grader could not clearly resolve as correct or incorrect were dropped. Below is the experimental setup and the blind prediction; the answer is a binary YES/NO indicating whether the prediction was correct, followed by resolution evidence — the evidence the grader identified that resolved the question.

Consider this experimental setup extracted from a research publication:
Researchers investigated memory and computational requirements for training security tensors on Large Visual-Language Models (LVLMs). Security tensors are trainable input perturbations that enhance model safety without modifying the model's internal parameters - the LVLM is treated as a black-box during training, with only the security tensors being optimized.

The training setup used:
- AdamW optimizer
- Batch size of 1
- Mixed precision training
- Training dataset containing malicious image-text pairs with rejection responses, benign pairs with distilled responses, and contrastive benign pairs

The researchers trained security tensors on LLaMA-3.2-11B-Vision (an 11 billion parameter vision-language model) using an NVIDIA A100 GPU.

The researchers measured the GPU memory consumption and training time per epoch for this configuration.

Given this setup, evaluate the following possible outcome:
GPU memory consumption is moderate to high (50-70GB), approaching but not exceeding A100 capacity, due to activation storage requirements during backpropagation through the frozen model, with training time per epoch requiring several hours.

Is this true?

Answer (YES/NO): NO